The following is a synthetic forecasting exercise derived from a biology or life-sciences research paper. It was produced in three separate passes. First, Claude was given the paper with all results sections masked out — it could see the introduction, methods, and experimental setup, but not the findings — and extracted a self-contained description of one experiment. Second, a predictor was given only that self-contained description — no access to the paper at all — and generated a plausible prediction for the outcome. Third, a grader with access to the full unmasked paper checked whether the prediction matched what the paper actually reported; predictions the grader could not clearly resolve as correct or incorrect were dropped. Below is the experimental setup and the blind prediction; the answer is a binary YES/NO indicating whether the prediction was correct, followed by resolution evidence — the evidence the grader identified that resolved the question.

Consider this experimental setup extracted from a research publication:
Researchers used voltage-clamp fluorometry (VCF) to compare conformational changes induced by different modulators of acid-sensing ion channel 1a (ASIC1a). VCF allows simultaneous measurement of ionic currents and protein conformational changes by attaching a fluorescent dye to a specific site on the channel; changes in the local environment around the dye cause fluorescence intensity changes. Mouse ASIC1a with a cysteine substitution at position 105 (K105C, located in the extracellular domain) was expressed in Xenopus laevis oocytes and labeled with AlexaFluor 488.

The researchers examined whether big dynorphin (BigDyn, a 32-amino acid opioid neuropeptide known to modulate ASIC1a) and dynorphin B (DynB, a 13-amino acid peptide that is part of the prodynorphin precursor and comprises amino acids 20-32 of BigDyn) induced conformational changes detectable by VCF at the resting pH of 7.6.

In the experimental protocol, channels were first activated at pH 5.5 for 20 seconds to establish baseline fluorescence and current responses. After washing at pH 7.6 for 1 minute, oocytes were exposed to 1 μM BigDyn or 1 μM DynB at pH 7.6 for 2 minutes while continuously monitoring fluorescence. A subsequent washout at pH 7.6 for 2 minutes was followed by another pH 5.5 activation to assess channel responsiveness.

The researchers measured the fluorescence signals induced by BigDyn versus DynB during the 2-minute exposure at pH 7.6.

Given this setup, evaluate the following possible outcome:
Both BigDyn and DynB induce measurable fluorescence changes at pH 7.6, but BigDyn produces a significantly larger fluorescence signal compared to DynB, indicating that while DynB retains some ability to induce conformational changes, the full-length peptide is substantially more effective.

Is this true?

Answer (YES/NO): NO